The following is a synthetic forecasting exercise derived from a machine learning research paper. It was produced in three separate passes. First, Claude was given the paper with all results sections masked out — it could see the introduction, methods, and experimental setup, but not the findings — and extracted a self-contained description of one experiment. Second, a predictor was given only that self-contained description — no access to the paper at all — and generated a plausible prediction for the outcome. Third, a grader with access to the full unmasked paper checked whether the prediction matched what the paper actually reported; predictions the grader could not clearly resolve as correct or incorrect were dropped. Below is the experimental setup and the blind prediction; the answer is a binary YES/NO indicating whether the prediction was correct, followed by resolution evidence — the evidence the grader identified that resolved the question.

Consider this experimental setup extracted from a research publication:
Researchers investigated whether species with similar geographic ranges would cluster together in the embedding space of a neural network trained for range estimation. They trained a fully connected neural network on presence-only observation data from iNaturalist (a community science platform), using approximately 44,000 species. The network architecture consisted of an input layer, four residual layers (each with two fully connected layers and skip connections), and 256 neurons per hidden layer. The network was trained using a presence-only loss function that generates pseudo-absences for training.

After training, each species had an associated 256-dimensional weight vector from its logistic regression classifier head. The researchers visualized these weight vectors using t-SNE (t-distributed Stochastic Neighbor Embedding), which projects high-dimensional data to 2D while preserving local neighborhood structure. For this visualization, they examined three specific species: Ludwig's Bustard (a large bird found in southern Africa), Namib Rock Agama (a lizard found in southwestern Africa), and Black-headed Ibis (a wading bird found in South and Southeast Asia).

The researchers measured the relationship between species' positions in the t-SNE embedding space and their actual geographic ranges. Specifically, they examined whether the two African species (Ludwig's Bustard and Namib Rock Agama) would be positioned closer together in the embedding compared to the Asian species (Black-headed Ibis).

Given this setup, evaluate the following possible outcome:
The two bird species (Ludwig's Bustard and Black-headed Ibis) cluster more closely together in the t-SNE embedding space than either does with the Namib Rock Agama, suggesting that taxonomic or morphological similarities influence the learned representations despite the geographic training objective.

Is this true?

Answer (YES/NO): NO